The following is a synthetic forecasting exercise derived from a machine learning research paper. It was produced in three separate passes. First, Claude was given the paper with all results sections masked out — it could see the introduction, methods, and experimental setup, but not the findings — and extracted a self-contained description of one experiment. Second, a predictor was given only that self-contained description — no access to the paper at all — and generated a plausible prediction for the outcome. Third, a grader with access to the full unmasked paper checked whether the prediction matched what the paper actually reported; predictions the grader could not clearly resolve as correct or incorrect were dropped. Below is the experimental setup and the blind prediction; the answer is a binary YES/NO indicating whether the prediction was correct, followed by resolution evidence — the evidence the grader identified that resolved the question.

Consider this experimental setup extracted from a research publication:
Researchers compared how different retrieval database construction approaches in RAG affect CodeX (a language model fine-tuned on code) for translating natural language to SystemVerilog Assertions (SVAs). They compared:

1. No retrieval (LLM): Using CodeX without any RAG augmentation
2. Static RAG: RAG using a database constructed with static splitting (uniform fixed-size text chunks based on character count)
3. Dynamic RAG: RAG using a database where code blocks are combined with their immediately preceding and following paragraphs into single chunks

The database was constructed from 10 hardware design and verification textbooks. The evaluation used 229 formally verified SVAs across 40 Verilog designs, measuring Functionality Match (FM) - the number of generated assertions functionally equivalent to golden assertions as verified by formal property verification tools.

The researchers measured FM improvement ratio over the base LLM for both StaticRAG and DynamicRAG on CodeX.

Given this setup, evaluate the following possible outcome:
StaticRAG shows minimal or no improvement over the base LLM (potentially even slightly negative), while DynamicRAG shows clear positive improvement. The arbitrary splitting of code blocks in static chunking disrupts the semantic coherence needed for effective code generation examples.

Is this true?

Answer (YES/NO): NO